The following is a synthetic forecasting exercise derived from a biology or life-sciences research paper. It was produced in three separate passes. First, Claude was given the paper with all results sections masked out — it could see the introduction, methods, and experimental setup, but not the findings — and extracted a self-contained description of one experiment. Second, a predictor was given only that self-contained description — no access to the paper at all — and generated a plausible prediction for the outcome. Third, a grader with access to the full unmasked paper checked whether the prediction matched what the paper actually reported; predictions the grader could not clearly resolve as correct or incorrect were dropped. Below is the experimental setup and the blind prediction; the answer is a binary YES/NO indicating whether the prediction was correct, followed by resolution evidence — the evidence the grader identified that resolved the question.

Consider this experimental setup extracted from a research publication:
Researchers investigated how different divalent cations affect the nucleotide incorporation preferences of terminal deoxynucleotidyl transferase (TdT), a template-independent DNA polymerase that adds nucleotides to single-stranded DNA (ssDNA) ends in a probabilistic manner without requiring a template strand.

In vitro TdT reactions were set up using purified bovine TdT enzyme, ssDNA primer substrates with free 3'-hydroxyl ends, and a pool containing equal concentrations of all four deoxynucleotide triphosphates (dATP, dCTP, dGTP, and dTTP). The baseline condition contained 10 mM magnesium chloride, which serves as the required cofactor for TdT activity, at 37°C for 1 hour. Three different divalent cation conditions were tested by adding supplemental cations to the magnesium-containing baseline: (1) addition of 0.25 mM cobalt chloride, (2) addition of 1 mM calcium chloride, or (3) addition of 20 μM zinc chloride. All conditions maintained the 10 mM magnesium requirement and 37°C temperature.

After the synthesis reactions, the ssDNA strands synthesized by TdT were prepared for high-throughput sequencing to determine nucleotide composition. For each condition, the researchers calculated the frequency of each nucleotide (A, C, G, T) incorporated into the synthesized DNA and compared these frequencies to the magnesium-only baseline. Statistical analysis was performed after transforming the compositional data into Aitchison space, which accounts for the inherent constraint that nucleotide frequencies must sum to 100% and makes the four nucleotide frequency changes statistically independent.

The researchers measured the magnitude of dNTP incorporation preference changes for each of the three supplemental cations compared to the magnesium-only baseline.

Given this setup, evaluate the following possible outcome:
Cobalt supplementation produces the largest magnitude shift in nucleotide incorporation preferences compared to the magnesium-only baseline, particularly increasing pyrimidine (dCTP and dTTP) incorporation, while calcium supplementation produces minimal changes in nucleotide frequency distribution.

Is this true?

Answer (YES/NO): NO